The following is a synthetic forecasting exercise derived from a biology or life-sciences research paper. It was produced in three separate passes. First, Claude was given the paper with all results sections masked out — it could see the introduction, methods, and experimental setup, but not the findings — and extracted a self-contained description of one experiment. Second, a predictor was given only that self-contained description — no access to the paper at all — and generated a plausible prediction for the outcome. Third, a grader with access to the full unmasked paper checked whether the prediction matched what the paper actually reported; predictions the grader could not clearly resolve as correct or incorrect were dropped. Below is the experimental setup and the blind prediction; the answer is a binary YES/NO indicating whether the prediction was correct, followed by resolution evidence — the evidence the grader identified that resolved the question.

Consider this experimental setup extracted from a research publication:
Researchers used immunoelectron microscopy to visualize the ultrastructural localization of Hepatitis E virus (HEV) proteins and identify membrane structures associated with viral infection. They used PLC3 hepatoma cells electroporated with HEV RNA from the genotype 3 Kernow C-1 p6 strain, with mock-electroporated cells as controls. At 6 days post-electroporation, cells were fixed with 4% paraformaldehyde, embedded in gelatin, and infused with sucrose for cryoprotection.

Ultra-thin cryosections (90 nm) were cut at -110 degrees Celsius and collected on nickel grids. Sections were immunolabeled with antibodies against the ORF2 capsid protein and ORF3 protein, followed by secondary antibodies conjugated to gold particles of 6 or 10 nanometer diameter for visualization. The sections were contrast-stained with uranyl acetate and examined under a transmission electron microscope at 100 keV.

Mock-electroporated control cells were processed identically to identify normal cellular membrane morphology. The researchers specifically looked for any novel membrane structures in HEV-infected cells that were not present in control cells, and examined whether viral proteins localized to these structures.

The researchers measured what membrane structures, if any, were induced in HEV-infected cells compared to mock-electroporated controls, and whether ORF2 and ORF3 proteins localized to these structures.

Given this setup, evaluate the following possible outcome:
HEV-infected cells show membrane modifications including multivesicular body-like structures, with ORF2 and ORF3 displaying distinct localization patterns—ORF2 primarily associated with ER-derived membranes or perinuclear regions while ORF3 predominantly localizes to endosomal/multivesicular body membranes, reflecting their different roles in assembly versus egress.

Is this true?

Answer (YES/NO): NO